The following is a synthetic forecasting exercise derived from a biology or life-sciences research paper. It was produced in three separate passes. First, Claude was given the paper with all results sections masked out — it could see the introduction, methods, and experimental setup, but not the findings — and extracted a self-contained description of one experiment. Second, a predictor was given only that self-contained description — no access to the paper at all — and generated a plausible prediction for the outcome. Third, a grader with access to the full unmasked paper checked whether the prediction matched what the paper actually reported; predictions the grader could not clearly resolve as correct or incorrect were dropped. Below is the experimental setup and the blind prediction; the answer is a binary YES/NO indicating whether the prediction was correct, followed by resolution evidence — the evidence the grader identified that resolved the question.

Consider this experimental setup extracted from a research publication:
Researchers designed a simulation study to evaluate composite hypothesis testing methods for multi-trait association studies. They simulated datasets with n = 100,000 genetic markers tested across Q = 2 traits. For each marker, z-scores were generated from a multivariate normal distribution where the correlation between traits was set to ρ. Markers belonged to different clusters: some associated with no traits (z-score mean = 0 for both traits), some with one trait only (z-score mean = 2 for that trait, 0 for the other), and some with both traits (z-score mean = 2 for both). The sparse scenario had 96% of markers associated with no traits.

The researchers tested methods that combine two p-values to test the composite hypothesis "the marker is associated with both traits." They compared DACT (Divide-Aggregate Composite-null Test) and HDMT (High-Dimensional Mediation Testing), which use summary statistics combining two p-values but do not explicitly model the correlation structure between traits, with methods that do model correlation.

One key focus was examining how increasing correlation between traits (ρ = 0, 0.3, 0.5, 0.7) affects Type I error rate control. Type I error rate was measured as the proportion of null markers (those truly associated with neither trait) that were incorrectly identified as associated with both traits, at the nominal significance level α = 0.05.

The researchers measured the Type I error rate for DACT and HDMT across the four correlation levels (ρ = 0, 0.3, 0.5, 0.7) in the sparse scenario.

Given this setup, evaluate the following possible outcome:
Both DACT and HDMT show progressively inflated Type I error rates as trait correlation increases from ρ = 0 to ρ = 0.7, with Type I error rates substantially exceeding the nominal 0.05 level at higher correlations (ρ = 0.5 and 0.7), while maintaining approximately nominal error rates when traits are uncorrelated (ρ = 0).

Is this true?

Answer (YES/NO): NO